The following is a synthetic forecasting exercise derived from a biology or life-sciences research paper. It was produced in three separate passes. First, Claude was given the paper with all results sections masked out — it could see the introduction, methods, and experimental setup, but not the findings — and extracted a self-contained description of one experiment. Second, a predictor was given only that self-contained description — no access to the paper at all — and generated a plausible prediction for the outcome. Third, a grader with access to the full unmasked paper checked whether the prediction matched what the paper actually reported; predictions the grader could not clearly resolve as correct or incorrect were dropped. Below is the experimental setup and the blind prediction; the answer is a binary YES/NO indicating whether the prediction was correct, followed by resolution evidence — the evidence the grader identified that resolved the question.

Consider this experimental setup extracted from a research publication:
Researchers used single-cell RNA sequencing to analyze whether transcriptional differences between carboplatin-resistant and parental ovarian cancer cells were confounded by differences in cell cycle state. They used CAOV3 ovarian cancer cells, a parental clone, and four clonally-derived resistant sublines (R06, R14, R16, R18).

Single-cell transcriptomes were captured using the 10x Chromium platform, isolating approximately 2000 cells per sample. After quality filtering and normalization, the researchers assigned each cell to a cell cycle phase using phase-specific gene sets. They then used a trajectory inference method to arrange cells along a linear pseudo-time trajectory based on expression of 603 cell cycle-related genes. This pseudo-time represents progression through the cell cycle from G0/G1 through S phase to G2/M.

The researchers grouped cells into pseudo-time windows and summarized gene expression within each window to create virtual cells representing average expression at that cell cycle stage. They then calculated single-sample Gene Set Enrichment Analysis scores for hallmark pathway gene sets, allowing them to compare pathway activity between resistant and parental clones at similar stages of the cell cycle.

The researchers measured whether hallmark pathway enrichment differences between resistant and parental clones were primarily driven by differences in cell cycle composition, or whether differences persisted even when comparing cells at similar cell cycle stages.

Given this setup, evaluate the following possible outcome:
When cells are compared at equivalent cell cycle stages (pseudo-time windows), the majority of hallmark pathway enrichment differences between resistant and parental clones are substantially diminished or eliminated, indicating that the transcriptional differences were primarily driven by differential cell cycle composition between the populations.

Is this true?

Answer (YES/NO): NO